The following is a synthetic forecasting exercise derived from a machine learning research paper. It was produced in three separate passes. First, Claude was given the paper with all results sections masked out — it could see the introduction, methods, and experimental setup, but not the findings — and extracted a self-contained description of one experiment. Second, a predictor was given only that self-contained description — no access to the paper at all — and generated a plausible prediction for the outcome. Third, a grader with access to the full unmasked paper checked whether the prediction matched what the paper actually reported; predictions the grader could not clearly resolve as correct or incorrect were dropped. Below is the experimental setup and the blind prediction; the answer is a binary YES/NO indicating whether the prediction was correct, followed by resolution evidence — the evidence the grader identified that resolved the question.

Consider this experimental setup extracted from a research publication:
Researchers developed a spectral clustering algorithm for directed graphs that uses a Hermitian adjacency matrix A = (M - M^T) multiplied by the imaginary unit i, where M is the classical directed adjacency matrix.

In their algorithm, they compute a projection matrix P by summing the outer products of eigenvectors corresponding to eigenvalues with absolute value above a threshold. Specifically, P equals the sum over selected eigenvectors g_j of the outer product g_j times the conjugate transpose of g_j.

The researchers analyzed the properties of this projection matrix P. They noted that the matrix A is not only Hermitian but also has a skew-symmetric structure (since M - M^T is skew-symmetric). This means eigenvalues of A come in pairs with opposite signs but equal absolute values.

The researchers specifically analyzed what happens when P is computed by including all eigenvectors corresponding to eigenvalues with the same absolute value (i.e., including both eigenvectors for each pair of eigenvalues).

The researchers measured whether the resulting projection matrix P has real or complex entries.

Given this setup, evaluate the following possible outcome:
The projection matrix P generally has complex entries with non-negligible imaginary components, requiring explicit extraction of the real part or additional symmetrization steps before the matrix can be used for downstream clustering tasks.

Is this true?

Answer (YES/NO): NO